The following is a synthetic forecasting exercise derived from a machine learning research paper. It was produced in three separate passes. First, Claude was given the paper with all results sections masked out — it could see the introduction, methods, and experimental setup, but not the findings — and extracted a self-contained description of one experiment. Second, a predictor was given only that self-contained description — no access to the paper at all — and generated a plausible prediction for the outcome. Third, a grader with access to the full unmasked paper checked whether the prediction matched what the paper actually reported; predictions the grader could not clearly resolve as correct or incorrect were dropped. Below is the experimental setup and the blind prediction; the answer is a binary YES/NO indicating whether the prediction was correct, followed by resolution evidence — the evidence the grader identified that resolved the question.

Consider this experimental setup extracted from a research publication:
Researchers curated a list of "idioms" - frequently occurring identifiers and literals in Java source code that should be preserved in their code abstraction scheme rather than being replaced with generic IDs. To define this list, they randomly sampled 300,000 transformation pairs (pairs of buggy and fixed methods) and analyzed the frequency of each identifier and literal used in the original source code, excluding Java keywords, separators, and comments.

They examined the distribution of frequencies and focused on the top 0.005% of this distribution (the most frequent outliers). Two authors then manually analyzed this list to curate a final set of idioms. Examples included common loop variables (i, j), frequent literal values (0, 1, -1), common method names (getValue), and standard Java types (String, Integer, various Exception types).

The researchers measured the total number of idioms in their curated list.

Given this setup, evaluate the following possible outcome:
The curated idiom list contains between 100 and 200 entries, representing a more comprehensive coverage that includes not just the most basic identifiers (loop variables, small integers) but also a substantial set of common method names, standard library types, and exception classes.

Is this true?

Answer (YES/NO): NO